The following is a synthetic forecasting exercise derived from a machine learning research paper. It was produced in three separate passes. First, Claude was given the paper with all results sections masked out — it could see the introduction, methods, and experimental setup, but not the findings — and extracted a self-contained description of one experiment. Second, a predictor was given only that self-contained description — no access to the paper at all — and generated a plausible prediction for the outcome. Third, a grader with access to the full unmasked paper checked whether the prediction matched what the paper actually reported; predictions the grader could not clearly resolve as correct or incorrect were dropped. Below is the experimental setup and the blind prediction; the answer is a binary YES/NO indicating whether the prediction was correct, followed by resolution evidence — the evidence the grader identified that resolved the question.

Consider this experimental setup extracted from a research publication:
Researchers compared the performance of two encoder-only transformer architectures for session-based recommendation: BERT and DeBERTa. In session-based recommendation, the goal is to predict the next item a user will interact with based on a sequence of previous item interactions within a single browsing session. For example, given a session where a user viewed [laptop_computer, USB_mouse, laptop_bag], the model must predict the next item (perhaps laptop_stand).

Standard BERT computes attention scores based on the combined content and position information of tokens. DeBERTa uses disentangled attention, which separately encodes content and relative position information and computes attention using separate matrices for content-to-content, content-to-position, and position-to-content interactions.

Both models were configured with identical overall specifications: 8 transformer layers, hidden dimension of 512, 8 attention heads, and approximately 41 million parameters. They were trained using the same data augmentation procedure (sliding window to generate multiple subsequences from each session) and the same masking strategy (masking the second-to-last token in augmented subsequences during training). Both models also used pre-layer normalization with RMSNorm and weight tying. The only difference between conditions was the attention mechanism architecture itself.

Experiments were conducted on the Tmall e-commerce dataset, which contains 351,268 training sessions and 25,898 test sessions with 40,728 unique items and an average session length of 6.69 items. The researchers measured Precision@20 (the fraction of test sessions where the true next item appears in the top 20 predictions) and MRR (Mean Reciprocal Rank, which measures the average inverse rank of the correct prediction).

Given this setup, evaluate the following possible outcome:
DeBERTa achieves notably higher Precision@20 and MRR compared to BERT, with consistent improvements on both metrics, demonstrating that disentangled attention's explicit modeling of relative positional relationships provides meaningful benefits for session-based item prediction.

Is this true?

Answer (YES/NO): NO